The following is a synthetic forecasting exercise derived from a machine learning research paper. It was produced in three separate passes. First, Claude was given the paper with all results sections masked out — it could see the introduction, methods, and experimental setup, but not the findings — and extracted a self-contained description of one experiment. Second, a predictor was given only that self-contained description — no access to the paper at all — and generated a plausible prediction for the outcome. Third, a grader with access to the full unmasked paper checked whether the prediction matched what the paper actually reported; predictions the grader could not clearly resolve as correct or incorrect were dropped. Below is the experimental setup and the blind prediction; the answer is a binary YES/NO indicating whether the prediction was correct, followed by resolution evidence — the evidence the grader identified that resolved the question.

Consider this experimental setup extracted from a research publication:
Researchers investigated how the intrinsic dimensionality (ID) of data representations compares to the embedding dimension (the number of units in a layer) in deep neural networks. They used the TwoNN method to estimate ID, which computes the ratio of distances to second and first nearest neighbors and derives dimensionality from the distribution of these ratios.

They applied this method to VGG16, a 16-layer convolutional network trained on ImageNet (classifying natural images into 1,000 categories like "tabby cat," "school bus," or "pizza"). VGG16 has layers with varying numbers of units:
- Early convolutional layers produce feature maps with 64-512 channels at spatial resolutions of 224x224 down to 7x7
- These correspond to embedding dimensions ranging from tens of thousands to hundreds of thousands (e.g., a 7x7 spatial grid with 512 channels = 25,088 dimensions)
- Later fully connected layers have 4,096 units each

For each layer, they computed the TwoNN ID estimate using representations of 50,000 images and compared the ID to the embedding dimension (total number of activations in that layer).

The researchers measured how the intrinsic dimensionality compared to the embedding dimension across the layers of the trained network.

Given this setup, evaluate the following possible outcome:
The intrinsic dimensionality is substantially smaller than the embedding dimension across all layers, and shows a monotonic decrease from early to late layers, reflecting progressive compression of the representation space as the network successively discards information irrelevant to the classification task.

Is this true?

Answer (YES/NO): NO